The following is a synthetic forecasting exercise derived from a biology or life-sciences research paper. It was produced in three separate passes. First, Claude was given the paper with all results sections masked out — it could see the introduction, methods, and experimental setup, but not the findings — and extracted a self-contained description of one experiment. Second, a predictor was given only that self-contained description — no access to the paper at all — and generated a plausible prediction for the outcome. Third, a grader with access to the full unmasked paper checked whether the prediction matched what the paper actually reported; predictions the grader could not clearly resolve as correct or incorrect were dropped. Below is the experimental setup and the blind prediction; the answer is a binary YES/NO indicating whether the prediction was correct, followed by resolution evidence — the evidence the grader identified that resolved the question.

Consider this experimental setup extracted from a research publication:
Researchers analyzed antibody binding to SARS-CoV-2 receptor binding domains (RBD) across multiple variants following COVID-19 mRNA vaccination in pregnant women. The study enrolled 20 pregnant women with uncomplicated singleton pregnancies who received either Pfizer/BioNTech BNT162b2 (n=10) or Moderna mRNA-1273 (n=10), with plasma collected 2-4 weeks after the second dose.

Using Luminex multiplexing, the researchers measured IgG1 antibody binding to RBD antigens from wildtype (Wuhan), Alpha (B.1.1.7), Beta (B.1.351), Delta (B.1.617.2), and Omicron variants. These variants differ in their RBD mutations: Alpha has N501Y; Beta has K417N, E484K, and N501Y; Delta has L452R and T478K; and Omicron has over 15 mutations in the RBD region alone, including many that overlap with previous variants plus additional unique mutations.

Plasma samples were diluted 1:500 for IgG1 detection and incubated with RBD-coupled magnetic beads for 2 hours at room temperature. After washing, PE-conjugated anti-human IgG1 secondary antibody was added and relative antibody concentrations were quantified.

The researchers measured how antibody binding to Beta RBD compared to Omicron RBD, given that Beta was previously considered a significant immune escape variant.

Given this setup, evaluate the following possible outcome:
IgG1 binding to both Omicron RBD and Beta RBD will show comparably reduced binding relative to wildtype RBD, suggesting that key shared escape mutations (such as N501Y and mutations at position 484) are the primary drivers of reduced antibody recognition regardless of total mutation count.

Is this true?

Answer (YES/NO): NO